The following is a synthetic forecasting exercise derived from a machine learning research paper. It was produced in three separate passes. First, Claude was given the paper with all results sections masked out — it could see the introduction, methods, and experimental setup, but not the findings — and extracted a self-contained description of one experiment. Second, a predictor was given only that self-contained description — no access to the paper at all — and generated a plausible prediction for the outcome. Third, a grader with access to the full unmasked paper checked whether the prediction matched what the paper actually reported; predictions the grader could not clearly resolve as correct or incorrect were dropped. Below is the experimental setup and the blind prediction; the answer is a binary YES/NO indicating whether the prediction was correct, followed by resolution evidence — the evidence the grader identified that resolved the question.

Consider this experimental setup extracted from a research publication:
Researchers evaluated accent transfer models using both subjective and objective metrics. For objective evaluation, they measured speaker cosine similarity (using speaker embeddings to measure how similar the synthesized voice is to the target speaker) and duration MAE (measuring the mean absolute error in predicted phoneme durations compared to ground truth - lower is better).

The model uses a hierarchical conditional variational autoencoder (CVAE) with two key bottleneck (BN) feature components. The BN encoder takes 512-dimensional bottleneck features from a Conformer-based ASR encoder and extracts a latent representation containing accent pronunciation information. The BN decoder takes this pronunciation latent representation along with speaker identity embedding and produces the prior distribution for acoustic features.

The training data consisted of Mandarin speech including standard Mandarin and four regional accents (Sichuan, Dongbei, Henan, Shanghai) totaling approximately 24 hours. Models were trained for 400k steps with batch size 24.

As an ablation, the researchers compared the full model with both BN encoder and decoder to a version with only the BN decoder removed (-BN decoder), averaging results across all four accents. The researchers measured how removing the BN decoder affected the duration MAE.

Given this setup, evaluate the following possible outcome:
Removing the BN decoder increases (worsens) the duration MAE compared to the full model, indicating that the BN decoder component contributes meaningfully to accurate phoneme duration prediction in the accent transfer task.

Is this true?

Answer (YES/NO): NO